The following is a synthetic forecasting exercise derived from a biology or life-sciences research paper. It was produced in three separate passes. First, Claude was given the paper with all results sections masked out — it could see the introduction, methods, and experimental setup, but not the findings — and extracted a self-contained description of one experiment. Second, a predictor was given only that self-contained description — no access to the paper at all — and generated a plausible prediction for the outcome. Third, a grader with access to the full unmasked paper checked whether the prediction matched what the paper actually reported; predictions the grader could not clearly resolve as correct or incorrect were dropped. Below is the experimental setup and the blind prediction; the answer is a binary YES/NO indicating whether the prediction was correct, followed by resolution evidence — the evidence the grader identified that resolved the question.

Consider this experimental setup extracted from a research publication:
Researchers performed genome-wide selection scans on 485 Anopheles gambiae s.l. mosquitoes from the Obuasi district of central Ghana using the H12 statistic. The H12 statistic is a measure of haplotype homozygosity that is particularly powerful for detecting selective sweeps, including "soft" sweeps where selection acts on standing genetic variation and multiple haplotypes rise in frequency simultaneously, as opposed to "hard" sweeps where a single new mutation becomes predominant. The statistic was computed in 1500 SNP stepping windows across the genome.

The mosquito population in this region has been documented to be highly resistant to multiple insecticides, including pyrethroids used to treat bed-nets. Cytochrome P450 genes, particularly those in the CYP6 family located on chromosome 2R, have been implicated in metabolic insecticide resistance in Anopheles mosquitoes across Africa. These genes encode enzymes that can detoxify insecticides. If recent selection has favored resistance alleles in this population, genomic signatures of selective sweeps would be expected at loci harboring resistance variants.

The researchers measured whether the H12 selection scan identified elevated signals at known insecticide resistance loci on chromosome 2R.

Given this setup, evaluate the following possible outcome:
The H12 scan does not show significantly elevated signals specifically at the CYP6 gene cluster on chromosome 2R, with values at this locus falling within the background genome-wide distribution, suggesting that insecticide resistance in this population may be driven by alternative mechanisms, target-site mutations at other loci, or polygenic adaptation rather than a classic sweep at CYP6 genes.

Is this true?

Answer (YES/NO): NO